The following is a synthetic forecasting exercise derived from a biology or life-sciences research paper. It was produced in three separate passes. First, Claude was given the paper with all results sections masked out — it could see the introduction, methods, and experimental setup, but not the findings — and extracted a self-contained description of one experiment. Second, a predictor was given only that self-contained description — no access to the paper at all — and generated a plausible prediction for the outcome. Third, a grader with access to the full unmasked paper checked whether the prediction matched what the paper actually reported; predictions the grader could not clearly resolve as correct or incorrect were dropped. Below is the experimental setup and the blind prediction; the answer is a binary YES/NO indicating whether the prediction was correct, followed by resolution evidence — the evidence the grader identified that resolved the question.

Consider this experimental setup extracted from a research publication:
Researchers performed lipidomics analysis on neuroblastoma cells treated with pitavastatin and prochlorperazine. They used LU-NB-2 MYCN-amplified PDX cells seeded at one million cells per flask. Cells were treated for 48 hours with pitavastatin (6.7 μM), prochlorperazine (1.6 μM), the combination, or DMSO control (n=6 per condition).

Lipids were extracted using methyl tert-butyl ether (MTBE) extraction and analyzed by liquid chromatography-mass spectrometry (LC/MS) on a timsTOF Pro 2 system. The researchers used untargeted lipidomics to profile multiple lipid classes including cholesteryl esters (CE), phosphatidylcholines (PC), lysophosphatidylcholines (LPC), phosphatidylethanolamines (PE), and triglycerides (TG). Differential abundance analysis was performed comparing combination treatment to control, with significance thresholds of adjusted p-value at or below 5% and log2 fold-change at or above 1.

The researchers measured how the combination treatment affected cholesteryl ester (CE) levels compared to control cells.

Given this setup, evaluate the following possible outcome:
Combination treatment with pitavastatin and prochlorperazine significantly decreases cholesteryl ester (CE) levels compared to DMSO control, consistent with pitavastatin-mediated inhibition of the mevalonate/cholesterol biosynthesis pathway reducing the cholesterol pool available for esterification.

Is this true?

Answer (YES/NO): NO